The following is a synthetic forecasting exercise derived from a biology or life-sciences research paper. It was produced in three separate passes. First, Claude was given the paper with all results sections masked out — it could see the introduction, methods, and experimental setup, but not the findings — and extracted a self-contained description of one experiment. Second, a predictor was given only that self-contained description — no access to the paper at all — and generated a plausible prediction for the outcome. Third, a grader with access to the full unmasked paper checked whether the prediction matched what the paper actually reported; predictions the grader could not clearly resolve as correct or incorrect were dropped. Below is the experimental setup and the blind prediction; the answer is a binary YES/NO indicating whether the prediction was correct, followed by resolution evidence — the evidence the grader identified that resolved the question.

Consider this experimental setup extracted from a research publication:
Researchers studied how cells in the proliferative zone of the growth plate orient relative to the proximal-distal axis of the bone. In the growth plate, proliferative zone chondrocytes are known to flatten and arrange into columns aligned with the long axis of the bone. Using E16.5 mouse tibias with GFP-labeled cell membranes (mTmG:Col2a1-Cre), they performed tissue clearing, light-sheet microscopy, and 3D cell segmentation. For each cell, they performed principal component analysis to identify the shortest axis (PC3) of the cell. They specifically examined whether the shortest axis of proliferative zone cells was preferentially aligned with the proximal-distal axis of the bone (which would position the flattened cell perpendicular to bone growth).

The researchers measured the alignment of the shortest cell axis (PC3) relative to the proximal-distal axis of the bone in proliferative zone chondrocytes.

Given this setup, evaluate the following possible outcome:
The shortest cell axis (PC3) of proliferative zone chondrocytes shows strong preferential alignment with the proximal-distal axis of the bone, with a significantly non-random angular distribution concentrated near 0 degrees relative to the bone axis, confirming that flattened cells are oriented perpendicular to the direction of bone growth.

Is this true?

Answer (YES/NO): YES